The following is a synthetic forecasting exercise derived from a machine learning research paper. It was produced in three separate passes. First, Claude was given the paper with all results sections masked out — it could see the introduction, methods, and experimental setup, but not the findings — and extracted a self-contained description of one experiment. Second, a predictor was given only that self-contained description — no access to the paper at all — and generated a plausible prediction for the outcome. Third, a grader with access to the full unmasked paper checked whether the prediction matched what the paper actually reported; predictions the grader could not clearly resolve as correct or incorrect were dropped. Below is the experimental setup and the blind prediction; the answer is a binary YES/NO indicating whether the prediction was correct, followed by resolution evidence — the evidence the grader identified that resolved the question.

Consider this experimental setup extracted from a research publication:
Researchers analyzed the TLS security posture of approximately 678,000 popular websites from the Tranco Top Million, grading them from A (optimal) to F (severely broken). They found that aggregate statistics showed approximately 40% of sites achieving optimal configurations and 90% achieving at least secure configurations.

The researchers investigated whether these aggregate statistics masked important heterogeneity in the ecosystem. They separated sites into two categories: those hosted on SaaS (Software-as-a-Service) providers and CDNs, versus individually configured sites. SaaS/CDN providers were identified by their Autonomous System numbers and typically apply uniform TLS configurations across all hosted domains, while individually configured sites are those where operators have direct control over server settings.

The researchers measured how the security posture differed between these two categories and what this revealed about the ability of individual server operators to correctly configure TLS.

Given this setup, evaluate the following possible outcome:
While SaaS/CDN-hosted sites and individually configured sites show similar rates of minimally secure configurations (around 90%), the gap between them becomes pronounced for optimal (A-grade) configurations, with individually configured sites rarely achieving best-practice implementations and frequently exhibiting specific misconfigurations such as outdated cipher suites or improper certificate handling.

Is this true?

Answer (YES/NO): NO